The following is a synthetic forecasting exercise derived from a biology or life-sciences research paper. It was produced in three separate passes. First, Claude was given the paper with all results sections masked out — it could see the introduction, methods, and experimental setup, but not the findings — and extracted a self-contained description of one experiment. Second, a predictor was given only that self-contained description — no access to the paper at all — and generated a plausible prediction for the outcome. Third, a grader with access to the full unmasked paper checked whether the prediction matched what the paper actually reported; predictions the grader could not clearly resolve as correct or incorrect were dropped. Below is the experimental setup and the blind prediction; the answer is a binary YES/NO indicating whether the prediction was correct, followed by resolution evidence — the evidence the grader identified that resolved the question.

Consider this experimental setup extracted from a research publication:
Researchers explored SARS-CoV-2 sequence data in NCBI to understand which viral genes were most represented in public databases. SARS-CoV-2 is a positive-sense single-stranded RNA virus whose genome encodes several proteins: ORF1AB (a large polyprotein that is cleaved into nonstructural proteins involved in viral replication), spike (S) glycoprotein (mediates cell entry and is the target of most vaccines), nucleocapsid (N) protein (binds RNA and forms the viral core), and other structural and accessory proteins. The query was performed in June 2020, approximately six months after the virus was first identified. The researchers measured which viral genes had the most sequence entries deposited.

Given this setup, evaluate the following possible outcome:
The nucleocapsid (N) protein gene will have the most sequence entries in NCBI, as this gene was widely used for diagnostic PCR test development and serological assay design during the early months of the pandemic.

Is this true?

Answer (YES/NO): NO